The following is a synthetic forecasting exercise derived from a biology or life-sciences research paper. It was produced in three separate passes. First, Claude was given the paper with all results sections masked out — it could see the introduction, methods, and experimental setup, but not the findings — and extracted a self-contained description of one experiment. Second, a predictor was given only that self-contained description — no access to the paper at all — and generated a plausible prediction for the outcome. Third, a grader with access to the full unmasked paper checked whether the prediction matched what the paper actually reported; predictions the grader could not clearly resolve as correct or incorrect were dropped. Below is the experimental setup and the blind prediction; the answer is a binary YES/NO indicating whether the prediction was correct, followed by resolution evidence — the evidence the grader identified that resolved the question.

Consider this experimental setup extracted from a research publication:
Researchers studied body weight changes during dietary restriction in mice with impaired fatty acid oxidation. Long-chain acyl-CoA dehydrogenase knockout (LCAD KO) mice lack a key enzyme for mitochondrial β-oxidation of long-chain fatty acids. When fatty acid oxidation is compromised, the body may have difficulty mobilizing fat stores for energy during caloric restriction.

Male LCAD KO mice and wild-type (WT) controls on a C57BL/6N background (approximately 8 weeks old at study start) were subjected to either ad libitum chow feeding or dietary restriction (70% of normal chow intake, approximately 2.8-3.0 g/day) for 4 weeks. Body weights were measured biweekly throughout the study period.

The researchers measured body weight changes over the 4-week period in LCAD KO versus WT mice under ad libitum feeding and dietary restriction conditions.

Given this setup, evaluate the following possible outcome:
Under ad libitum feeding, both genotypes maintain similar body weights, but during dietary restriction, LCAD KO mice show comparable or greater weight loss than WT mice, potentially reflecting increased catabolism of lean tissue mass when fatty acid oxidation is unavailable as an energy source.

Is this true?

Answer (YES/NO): YES